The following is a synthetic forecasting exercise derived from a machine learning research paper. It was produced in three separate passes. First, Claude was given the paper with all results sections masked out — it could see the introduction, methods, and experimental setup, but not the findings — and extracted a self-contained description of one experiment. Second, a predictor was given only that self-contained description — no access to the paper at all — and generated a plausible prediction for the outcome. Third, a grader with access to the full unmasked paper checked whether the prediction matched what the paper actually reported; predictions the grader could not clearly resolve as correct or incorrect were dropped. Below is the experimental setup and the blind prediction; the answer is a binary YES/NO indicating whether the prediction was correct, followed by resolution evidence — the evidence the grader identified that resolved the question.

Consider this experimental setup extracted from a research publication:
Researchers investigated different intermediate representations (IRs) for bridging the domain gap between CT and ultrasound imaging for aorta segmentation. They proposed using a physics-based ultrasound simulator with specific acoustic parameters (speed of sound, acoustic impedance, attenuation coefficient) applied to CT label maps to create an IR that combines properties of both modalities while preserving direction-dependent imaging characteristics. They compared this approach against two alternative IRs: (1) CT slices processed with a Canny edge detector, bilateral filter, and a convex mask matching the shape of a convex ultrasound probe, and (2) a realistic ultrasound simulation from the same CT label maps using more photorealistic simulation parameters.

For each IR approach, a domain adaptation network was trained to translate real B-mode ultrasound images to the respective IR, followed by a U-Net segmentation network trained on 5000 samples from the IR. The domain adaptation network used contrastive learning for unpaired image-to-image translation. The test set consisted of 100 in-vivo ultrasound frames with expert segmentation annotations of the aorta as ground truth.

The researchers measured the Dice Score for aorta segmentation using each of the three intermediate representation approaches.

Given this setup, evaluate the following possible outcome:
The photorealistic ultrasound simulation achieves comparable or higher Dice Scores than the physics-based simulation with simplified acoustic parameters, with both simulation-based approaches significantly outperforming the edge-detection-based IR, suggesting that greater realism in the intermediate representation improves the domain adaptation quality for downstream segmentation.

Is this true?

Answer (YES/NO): NO